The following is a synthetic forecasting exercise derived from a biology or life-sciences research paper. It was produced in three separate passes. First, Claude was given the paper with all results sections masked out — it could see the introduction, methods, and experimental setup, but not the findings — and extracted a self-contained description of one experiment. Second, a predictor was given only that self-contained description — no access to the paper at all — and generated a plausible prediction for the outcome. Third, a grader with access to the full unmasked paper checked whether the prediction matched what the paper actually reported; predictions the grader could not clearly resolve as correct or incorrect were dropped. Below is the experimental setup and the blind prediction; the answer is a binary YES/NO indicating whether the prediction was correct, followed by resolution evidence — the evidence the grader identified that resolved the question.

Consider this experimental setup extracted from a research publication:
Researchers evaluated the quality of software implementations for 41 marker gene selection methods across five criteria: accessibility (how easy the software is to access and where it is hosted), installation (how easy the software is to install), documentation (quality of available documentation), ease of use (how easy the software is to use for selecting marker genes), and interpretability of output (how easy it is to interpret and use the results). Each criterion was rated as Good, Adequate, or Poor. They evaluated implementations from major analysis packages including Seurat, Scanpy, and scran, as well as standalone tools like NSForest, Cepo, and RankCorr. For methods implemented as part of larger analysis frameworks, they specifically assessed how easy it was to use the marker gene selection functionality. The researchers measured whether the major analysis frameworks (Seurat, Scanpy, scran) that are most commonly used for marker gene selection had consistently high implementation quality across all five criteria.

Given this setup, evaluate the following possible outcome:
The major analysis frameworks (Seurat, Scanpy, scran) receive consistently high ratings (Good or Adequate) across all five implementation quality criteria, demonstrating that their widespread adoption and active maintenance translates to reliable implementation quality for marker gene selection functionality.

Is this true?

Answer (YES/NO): YES